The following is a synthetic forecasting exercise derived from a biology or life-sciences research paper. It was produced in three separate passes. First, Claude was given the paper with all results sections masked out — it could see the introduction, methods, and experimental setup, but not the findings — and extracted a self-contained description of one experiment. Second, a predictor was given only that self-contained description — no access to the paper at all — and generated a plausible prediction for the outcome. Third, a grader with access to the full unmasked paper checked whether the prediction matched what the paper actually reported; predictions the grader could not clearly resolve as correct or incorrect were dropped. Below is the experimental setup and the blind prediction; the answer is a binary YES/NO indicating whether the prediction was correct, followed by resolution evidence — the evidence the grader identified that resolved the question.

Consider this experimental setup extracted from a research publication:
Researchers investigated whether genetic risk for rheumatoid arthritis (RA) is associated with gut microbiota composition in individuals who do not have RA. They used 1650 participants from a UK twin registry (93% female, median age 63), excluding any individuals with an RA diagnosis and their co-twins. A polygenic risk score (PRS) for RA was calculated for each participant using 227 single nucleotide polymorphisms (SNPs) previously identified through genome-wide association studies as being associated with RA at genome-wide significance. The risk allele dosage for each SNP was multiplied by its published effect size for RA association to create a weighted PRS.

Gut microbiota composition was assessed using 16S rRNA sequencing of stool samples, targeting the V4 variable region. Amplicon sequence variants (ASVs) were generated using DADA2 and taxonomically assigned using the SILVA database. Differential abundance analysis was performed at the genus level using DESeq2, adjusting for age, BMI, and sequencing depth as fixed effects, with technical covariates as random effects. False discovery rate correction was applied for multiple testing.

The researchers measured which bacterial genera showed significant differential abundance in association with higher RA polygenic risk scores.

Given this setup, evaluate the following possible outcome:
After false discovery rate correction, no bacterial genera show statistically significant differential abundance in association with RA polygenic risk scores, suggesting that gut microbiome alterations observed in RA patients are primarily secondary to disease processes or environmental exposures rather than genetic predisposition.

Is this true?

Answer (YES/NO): NO